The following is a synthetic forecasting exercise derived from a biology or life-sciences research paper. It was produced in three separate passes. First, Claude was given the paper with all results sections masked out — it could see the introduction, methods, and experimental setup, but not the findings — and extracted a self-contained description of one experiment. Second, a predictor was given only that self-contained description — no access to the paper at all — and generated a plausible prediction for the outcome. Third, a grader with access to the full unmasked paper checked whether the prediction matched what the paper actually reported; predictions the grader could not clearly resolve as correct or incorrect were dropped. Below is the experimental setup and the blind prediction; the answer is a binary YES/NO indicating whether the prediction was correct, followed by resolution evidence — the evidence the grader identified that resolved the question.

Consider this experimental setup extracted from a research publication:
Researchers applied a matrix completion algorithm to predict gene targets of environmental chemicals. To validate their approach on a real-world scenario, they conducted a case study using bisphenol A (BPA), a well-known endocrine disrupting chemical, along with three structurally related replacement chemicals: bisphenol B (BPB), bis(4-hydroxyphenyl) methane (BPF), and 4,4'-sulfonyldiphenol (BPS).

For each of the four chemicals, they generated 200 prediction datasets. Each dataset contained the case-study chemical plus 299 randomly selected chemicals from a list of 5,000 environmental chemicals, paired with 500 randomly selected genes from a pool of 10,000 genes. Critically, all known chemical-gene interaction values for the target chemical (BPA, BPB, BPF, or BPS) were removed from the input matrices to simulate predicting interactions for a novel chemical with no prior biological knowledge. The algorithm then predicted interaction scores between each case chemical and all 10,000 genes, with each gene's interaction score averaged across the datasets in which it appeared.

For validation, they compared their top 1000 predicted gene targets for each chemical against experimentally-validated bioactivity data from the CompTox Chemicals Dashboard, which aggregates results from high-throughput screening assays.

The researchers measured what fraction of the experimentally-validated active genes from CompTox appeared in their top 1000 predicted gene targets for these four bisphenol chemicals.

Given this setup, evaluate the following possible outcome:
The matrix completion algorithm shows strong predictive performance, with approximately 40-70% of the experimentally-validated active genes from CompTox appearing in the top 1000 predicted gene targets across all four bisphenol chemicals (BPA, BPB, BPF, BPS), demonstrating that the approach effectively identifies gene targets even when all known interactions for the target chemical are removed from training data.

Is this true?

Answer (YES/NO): NO